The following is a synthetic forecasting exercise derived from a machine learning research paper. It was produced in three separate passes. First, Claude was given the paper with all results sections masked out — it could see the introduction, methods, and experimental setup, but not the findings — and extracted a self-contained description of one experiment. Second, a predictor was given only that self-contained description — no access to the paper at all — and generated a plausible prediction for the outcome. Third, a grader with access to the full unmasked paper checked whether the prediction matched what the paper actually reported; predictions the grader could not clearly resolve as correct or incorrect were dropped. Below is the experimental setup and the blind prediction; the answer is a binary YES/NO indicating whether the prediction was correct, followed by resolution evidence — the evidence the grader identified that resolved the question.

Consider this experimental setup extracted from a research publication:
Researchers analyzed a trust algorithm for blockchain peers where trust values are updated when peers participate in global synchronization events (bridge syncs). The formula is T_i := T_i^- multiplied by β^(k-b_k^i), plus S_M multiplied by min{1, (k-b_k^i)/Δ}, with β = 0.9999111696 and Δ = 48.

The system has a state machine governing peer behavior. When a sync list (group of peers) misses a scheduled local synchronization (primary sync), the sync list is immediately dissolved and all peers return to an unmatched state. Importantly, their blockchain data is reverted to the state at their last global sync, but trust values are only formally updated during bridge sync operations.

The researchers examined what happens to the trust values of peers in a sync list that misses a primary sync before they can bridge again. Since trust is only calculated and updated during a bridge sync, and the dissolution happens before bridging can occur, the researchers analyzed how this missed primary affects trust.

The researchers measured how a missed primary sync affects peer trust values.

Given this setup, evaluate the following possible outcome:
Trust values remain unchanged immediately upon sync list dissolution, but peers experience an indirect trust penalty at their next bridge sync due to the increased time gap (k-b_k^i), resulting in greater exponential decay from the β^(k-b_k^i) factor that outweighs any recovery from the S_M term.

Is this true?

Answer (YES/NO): YES